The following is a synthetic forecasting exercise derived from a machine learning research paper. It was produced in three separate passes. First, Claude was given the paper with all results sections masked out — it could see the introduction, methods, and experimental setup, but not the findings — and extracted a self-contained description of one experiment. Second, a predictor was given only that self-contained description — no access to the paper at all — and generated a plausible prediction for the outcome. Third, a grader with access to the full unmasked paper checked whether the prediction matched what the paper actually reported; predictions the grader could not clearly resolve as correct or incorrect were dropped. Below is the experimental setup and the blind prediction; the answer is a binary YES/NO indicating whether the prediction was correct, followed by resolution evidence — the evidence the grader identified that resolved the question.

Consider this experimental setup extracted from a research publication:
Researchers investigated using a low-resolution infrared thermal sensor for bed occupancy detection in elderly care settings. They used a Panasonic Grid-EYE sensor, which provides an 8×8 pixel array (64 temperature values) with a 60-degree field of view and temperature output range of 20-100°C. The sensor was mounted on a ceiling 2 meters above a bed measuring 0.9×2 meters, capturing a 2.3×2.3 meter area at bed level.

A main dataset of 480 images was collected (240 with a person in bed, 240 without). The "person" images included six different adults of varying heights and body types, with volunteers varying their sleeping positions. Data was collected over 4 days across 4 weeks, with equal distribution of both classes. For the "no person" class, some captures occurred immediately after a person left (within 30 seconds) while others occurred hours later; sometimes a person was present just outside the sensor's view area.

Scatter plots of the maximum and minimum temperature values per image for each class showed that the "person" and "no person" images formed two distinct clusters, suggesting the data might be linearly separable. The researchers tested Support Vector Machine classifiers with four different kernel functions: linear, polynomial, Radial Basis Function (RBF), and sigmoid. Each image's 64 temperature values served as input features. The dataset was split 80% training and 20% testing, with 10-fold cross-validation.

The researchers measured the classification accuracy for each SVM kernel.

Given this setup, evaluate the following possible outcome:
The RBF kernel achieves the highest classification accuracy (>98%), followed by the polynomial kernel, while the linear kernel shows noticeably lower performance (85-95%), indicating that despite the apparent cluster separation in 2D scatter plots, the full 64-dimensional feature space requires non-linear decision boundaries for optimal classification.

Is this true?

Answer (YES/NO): NO